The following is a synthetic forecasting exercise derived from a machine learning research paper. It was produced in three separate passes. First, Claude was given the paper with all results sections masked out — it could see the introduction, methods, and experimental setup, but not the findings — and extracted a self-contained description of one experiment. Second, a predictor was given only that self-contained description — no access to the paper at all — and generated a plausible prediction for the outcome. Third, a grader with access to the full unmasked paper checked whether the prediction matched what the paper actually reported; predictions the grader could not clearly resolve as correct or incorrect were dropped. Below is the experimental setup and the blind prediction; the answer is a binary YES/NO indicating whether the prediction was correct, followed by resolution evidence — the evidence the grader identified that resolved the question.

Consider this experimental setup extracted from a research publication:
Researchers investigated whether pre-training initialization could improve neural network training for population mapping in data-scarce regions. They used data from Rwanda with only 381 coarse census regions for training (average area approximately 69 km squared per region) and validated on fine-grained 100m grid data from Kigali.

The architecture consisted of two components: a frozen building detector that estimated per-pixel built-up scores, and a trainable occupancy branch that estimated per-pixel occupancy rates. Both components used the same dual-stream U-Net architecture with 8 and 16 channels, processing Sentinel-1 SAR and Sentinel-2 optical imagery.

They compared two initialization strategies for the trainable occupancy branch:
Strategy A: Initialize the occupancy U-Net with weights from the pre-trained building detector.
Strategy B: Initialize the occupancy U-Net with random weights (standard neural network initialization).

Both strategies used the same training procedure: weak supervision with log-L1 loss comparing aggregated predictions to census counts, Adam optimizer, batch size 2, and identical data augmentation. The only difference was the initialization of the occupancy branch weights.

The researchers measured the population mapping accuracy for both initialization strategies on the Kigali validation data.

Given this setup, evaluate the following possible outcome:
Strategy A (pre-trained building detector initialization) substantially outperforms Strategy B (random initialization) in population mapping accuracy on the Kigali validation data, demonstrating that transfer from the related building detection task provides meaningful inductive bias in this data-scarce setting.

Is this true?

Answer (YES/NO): YES